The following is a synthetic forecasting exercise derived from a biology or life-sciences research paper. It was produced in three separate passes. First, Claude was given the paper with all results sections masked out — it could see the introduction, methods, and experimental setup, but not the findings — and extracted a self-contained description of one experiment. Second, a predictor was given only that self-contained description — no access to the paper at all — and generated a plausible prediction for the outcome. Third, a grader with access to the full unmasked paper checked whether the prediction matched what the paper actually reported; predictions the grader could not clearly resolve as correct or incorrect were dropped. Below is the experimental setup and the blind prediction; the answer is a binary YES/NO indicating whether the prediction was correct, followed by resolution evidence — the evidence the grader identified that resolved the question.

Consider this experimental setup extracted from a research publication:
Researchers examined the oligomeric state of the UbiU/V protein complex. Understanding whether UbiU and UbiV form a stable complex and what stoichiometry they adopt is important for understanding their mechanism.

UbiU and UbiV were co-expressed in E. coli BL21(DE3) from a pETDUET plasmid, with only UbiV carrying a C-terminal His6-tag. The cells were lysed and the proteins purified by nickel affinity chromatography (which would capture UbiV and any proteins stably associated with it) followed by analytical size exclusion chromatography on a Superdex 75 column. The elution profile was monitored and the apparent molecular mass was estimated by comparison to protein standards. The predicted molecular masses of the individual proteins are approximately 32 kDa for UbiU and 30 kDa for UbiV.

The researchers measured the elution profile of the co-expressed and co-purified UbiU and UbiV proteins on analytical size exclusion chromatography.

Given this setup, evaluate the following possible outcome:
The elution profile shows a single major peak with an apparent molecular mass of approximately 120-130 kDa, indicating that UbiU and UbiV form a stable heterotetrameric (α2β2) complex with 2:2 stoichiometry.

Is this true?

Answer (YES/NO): NO